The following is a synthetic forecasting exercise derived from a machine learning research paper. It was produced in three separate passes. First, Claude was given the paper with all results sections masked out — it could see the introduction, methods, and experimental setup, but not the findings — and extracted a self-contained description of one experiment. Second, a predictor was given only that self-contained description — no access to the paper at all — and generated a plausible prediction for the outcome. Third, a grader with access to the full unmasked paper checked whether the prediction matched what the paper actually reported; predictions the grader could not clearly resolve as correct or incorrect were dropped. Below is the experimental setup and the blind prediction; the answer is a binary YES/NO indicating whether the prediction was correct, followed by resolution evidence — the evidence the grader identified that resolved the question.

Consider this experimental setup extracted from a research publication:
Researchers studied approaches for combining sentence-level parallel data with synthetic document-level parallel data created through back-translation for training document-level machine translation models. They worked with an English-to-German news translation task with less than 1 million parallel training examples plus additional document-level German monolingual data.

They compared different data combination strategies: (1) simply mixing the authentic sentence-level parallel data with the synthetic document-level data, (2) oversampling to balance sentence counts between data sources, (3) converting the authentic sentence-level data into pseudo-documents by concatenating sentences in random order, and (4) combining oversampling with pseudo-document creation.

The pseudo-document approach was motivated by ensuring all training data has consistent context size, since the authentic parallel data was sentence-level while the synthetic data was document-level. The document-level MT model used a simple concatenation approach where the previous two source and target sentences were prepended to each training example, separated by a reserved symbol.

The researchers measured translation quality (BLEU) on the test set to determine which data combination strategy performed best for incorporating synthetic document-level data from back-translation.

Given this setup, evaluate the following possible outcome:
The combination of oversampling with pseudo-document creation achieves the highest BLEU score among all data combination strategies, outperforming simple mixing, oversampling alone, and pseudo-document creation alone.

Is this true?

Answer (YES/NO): YES